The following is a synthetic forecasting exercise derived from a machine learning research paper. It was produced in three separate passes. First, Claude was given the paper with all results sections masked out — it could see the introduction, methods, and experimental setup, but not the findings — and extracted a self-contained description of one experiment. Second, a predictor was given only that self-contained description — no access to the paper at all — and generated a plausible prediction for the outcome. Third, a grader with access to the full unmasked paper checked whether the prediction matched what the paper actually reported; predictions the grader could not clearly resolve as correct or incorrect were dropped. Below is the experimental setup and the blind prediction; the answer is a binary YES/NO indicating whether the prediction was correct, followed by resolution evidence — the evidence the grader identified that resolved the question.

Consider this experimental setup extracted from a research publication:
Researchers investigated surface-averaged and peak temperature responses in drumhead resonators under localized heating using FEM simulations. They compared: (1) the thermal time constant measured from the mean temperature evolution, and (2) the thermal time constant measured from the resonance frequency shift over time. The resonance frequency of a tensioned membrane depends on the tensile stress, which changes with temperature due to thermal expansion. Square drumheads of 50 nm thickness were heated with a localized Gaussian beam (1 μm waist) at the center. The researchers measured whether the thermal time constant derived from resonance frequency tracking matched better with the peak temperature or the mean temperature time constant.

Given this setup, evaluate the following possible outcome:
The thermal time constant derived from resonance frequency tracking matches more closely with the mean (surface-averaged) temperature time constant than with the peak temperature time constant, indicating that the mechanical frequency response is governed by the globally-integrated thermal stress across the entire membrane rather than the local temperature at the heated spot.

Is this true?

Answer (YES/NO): YES